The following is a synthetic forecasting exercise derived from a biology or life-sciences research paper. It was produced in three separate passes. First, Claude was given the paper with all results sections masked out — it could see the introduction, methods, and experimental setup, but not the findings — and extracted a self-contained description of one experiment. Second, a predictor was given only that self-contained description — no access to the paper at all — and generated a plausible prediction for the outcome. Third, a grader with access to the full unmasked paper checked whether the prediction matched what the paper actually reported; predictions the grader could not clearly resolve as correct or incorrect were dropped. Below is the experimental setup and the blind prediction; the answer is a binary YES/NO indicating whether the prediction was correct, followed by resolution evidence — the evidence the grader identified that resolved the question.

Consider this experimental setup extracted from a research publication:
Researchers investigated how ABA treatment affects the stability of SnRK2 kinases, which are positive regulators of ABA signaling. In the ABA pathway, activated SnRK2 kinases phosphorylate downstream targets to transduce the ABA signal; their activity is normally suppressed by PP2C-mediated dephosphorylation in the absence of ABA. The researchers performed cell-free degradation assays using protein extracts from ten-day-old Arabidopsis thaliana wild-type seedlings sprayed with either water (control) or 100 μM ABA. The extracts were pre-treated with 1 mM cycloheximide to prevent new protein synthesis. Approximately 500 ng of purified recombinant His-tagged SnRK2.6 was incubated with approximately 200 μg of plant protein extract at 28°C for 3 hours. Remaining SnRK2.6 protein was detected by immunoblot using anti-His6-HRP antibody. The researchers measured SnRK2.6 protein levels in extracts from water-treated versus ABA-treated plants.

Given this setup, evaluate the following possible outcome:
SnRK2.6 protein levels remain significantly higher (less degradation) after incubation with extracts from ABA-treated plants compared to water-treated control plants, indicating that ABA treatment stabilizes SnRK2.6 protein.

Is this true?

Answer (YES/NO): YES